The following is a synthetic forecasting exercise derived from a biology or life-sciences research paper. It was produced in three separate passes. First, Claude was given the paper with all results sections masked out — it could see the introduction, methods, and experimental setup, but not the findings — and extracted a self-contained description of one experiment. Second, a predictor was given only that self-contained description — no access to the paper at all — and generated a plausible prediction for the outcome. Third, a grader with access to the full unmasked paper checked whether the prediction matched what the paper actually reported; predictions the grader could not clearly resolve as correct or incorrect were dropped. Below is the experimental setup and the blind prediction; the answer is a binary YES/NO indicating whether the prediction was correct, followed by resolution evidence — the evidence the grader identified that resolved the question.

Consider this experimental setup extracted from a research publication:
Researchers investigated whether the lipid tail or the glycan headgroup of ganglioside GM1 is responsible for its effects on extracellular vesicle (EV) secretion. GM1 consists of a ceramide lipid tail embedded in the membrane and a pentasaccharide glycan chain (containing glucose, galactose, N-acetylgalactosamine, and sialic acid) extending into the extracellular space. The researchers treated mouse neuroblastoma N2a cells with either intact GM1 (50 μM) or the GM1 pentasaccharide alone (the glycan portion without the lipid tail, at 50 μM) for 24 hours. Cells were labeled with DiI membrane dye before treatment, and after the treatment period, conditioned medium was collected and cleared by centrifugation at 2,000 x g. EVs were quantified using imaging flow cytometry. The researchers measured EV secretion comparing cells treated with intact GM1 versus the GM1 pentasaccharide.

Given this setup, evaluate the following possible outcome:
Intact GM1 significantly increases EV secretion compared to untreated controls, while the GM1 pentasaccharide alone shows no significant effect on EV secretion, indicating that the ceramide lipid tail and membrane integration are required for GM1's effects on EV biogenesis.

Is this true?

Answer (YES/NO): YES